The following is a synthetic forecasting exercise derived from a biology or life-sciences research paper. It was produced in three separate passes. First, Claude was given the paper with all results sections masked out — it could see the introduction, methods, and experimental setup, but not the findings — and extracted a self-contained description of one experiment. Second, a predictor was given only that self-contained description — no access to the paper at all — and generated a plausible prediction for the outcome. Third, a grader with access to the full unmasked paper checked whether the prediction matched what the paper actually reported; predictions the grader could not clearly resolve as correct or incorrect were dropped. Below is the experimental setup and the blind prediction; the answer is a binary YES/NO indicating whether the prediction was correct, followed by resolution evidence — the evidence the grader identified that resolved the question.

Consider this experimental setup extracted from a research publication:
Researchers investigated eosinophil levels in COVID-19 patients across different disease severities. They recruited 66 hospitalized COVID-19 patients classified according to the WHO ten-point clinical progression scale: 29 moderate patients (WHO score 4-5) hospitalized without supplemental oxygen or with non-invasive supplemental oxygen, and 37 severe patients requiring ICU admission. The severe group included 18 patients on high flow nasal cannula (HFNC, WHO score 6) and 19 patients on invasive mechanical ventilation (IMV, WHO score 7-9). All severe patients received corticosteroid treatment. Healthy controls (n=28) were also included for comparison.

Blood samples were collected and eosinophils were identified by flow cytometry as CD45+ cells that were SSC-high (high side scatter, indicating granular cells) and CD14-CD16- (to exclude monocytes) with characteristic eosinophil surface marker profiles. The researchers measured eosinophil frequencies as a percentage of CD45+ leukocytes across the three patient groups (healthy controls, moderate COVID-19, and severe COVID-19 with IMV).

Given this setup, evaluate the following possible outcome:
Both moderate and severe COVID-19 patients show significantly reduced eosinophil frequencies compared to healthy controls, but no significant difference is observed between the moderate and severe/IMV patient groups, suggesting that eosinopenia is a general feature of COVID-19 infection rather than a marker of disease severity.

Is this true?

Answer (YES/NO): NO